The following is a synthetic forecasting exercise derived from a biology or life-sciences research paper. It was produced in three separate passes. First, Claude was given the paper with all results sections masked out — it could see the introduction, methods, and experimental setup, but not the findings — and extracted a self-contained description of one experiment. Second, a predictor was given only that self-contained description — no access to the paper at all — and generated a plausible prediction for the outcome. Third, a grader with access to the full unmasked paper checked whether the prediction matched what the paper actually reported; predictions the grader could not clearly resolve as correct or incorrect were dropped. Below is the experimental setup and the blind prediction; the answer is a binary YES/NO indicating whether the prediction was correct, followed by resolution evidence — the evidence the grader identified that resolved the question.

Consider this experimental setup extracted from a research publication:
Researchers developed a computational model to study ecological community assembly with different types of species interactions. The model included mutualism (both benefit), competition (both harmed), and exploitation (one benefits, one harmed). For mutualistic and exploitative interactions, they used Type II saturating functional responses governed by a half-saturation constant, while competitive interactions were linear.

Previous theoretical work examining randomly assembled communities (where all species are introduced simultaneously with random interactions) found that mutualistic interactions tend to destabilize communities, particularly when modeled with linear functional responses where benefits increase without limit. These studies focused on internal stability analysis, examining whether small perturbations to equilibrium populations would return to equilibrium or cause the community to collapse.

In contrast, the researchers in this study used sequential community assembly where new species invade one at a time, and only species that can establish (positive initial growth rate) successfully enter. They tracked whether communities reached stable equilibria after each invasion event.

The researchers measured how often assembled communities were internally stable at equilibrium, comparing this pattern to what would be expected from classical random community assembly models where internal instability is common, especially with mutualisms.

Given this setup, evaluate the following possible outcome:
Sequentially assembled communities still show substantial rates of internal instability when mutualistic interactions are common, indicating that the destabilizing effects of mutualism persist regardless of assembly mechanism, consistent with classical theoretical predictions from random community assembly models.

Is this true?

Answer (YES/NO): NO